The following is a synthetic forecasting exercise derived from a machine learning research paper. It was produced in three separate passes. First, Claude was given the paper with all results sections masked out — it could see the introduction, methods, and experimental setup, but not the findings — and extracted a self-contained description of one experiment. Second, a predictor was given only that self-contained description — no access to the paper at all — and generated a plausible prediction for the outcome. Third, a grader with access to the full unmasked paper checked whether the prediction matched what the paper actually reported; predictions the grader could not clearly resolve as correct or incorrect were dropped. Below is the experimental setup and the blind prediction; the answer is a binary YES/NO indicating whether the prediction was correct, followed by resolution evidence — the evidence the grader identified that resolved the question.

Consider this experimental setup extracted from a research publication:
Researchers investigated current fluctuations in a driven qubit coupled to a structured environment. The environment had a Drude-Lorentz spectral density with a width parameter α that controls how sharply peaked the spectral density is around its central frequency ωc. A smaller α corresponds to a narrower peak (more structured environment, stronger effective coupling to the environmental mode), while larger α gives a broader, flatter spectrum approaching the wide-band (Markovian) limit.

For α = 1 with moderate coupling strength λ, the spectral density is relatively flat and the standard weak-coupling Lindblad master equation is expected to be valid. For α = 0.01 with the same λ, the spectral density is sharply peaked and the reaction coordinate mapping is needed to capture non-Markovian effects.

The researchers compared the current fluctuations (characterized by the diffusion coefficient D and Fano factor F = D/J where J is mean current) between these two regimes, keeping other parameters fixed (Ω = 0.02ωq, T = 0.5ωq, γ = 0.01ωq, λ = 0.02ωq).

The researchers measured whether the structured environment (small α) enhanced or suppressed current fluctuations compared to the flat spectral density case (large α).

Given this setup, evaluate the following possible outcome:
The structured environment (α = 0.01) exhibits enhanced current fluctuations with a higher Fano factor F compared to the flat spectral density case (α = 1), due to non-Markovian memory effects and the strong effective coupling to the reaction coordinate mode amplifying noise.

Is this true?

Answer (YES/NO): NO